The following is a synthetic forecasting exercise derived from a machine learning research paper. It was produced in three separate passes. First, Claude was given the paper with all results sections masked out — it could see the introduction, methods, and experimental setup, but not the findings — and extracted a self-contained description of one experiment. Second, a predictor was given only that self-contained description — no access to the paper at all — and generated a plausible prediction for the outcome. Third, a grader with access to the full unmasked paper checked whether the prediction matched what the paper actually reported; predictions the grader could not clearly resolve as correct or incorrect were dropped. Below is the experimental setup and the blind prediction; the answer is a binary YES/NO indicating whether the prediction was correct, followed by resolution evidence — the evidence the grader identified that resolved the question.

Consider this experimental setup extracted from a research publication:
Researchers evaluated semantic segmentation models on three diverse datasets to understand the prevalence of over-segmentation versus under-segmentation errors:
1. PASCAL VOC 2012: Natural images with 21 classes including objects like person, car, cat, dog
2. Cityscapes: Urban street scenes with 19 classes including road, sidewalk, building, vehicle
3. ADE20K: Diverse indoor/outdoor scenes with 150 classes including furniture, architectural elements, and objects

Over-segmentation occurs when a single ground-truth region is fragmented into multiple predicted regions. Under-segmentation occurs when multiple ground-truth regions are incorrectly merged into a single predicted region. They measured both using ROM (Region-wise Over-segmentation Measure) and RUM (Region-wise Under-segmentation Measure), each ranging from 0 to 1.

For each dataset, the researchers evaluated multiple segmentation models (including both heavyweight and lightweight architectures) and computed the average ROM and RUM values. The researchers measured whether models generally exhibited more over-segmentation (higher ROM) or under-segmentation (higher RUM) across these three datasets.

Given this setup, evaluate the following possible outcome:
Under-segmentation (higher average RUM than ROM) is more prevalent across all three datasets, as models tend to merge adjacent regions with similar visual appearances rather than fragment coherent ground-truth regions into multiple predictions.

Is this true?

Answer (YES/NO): YES